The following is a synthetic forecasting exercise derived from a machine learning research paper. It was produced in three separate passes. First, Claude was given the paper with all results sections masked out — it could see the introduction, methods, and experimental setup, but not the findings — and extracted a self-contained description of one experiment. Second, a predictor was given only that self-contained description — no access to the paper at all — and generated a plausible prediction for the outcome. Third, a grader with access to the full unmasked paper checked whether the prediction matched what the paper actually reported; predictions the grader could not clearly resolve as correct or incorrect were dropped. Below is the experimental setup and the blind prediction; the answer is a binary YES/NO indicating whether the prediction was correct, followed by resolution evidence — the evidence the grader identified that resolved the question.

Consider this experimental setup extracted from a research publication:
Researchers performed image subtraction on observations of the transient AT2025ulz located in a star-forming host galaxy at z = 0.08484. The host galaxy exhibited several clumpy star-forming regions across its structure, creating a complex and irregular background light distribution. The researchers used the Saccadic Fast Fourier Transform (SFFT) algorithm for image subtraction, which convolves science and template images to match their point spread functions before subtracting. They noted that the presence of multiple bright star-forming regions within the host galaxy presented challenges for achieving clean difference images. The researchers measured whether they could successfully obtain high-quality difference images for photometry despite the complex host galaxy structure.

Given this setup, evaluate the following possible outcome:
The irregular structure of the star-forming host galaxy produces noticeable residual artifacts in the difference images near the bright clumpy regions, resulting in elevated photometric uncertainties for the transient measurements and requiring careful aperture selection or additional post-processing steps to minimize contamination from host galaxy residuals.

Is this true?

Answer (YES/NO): NO